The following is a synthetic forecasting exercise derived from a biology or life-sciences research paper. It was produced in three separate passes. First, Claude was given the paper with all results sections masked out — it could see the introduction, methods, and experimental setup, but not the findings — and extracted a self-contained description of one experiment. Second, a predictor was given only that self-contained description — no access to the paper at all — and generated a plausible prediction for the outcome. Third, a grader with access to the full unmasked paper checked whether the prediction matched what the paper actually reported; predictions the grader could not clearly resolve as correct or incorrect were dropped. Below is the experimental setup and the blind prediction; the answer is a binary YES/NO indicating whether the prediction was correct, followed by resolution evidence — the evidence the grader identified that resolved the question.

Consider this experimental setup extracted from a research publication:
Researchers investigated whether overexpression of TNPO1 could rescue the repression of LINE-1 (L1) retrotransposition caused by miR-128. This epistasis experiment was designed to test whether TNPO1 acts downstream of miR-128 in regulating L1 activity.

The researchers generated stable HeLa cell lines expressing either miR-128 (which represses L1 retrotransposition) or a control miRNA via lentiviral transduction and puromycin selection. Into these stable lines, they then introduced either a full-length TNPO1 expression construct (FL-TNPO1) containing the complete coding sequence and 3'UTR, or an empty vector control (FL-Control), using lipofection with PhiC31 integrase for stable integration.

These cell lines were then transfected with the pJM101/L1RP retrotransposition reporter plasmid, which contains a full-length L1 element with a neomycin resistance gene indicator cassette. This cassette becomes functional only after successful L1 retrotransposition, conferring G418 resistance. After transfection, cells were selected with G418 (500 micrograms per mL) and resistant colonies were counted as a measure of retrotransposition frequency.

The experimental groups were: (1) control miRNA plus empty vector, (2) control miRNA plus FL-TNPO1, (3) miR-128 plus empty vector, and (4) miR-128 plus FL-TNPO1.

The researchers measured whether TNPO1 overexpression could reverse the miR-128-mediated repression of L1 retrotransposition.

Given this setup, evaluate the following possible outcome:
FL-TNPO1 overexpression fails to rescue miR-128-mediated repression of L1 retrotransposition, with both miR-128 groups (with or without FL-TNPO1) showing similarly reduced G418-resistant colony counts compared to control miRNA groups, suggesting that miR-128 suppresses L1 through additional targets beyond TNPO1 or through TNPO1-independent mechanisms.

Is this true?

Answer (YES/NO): NO